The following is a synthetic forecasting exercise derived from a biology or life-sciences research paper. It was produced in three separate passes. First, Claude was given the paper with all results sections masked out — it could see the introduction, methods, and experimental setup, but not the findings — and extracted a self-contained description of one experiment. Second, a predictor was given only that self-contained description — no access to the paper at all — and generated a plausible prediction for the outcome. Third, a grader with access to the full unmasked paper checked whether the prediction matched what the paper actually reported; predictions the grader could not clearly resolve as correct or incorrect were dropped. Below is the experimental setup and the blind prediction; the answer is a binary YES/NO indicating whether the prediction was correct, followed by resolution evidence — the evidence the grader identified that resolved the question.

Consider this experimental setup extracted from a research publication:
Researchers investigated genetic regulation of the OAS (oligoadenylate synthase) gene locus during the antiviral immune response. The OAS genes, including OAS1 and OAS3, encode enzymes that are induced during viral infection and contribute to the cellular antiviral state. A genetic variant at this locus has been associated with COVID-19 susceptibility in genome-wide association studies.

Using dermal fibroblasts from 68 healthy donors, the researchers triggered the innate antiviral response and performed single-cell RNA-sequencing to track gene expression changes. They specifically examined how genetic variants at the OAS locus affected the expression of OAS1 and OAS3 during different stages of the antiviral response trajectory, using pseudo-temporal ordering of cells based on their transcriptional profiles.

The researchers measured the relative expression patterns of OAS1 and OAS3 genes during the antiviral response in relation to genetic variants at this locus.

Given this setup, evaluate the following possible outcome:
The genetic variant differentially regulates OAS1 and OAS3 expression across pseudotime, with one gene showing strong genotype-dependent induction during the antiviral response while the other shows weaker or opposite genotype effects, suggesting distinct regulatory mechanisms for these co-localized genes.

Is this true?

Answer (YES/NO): YES